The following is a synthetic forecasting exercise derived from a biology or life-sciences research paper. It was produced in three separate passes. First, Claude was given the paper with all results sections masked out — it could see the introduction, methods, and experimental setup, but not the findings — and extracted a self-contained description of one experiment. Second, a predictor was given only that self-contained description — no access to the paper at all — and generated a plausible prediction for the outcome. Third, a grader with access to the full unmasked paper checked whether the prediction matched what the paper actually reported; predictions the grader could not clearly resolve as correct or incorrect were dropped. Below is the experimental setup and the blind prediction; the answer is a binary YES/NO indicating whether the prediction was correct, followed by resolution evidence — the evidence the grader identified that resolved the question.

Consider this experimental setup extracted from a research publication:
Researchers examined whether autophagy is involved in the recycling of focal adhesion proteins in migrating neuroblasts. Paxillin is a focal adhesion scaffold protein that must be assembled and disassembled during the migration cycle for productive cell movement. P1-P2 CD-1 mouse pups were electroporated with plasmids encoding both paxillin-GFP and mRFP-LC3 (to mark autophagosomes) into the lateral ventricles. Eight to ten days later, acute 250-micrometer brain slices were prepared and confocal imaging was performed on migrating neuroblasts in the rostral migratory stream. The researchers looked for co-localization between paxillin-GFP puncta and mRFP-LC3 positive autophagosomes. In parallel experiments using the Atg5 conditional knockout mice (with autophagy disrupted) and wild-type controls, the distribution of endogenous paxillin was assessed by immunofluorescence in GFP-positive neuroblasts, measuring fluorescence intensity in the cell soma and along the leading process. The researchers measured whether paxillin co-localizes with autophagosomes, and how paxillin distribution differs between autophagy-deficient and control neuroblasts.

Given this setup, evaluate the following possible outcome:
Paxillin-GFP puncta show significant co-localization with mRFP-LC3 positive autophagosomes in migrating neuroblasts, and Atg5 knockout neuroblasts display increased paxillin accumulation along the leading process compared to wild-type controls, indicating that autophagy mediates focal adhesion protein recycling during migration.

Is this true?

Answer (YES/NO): YES